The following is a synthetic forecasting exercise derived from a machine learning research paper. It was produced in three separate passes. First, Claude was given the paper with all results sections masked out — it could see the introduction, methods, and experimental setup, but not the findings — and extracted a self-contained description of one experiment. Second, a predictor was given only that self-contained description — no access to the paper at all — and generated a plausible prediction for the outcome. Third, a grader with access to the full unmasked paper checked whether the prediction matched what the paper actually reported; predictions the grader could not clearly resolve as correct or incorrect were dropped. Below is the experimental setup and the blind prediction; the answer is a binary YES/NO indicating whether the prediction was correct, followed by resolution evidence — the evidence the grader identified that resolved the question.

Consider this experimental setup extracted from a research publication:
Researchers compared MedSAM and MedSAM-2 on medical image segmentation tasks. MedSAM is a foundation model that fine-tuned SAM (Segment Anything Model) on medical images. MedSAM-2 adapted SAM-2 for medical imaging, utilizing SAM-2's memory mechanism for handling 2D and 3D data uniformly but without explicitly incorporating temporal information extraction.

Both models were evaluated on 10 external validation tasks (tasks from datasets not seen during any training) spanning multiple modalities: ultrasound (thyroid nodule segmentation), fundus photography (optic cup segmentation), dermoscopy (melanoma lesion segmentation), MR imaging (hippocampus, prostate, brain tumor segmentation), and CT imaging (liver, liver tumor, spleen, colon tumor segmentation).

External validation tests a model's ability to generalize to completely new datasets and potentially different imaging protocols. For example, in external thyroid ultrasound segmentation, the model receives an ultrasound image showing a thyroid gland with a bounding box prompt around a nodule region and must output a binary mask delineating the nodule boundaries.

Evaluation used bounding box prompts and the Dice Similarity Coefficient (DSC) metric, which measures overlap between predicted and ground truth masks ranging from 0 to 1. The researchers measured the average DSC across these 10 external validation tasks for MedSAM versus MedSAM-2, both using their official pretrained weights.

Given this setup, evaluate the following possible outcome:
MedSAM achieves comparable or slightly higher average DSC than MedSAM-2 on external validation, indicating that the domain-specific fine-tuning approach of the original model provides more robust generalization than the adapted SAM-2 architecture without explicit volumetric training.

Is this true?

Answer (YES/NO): NO